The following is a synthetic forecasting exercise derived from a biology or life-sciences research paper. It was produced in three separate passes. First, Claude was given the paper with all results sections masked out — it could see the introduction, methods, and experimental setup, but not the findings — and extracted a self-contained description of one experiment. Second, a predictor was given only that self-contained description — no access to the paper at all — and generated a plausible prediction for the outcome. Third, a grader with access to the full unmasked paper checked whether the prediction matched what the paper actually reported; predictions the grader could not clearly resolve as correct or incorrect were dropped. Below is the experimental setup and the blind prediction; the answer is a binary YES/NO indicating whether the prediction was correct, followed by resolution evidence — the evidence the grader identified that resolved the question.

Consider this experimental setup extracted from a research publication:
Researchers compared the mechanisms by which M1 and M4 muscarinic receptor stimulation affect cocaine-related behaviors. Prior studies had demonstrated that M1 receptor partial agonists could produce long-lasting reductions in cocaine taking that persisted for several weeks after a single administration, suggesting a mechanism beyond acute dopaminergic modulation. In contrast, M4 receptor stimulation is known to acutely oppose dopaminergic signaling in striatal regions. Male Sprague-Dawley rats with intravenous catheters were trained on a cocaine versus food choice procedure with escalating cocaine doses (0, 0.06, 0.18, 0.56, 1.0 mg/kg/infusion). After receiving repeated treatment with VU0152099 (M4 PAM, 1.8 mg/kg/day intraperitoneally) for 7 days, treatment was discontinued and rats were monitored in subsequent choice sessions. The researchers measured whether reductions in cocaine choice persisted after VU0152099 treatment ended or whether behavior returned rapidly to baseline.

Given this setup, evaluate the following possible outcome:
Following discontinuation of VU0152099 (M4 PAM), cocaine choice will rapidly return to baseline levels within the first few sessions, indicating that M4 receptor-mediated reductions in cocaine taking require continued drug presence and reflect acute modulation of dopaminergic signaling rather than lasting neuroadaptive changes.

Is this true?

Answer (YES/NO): YES